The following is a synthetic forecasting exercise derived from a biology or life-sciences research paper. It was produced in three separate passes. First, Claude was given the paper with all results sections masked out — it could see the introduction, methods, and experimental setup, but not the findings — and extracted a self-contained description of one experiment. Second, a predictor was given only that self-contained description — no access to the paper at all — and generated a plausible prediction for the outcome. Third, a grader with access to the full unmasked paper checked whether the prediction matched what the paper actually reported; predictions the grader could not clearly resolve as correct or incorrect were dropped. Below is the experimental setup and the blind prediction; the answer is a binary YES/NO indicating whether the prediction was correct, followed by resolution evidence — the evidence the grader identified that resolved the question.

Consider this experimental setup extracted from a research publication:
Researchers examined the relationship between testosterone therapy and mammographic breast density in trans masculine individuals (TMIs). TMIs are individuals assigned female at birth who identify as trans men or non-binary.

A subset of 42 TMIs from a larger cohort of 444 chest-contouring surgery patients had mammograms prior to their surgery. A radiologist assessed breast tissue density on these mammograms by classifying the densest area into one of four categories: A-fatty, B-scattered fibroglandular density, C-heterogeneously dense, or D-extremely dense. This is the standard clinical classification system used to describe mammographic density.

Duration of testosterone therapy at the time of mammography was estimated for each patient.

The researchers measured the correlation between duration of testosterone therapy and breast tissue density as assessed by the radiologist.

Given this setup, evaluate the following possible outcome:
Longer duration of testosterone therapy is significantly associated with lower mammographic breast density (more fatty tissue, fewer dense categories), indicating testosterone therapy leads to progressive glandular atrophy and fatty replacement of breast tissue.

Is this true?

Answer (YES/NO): NO